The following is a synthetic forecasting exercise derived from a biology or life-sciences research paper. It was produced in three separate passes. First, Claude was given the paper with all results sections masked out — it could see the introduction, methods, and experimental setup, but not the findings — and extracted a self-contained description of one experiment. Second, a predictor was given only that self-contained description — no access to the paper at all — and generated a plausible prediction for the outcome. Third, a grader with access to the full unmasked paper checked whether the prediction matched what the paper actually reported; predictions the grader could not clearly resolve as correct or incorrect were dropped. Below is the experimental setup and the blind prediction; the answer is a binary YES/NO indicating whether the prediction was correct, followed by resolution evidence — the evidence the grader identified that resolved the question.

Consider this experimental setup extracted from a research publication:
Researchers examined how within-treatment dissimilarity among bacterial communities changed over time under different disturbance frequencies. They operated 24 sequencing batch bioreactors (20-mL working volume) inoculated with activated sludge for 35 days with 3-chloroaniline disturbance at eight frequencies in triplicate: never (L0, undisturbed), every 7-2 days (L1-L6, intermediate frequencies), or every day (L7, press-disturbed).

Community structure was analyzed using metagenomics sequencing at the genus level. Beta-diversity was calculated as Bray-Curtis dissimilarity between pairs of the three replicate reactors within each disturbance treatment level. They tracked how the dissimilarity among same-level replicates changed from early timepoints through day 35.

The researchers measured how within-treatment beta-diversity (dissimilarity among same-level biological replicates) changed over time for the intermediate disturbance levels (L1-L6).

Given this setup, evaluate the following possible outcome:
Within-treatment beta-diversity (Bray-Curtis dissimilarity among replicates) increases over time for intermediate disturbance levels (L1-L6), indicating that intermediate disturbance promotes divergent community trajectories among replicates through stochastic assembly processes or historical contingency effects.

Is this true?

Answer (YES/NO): YES